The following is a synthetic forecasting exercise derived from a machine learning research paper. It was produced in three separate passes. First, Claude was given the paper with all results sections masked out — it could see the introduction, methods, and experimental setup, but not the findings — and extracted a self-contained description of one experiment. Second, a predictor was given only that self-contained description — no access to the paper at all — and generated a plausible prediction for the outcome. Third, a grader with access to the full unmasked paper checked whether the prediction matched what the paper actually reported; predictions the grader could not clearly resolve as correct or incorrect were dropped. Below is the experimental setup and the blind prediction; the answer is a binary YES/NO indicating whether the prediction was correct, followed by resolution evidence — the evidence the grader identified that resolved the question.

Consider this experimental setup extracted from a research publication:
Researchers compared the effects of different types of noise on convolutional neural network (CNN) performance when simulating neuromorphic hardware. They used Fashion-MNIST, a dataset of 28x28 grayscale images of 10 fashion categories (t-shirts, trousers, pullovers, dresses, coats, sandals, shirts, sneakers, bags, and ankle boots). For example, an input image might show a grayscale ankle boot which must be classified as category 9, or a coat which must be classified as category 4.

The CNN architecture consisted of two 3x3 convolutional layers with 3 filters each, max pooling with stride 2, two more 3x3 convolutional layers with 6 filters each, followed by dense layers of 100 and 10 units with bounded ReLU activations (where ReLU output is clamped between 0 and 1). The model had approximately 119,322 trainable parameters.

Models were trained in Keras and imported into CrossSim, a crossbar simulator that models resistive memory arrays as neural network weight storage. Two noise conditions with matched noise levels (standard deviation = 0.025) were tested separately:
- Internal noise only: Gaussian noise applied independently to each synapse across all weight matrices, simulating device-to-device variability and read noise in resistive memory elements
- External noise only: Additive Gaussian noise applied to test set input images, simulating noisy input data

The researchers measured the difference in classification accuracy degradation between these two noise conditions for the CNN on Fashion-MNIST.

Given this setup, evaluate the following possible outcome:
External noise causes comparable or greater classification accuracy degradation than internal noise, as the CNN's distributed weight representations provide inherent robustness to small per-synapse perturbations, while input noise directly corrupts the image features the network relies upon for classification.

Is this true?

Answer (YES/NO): YES